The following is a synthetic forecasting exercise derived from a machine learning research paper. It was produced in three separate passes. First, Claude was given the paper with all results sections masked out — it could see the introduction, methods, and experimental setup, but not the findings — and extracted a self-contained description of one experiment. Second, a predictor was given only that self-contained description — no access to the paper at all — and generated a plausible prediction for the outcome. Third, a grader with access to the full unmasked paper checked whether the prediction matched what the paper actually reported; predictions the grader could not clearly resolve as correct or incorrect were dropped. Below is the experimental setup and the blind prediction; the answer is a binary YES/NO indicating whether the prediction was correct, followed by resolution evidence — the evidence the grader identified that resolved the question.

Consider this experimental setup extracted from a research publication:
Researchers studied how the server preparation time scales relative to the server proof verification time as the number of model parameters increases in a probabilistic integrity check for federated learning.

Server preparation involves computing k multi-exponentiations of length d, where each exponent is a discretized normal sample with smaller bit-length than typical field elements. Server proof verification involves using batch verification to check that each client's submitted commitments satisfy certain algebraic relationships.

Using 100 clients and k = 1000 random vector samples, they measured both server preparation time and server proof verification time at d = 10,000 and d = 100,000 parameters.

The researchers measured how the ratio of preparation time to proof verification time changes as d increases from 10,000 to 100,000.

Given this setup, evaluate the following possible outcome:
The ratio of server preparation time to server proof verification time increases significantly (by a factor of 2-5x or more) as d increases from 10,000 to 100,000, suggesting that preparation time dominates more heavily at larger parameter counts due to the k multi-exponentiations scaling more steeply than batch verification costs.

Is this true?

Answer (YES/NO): YES